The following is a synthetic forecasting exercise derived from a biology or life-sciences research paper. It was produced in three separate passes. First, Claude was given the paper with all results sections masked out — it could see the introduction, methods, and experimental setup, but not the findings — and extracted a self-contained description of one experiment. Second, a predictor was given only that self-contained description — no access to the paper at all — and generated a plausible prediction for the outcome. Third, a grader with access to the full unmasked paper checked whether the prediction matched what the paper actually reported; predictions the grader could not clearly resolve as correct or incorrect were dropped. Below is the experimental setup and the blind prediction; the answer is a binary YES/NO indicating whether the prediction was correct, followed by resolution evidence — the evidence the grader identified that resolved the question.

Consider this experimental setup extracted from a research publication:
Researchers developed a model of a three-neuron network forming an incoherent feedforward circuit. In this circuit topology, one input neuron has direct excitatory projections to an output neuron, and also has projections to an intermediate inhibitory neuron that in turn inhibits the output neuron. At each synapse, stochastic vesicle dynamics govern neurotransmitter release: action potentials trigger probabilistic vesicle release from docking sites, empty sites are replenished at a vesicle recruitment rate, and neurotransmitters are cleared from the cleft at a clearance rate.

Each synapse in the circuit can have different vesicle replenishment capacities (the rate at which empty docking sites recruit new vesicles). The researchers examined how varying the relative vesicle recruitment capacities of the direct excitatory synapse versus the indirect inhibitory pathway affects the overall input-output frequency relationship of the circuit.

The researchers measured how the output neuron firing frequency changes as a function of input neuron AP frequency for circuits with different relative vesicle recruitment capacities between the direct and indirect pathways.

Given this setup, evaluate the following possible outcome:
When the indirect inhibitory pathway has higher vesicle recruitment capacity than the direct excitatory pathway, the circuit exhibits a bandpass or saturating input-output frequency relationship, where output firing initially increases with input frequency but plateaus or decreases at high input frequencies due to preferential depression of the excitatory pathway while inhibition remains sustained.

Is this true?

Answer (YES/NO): YES